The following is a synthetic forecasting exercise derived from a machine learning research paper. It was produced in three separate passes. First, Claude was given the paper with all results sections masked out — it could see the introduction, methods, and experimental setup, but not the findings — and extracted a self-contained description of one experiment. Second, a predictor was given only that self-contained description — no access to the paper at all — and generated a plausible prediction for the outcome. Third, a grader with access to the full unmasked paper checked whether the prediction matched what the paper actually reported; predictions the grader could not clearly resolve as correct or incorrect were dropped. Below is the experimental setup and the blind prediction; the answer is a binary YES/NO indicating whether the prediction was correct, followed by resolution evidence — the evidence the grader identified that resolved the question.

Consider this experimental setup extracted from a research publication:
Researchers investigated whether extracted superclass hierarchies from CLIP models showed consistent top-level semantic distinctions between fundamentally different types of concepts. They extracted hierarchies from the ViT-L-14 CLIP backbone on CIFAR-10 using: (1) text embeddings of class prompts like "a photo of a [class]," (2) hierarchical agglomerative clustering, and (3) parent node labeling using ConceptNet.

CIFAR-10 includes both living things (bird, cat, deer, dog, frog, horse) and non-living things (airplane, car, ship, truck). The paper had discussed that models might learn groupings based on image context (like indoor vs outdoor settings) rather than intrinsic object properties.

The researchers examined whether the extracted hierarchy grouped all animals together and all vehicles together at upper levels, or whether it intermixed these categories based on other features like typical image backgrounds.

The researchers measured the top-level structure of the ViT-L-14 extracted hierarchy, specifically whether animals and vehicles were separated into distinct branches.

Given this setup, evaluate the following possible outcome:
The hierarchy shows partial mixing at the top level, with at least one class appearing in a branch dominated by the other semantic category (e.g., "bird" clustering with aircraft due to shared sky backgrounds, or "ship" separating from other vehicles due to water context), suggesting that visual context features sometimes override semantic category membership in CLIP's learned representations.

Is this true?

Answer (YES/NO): NO